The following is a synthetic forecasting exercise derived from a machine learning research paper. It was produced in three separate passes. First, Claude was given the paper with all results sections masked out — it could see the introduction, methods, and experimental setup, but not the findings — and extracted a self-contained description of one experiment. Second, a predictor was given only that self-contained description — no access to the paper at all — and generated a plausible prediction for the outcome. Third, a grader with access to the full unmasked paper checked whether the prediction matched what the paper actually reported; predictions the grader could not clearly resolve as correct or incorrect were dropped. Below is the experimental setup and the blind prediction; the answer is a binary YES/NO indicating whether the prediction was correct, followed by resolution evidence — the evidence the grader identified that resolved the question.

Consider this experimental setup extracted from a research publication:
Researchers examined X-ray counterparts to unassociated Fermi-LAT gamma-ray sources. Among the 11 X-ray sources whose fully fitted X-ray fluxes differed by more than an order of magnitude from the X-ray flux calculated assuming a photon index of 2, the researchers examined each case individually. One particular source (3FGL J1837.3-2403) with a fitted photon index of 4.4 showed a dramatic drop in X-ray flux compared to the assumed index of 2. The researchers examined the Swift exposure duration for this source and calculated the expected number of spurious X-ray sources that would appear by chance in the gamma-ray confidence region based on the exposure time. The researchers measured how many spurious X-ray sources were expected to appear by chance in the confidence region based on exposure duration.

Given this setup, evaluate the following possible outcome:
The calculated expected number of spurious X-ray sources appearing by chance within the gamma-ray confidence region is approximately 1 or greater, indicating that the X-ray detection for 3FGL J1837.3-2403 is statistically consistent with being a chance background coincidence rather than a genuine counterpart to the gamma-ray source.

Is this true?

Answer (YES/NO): YES